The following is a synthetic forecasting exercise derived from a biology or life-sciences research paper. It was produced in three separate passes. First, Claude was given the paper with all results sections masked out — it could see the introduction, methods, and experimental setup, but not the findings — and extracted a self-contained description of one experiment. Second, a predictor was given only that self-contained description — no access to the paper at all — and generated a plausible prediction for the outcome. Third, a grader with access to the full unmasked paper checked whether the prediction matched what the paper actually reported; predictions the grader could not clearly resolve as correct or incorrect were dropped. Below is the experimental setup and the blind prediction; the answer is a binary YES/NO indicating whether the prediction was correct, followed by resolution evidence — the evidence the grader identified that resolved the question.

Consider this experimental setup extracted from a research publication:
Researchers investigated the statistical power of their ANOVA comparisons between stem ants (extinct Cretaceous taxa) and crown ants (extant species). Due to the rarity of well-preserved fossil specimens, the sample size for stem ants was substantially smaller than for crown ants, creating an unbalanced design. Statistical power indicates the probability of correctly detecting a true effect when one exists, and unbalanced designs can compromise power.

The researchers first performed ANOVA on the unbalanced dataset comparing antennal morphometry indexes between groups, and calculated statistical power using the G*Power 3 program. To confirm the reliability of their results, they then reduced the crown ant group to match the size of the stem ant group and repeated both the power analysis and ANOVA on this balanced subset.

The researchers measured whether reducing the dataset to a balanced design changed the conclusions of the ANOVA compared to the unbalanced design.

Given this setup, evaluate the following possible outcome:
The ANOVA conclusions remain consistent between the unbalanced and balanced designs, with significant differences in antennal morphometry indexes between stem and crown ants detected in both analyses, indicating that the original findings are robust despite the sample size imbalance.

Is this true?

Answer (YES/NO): YES